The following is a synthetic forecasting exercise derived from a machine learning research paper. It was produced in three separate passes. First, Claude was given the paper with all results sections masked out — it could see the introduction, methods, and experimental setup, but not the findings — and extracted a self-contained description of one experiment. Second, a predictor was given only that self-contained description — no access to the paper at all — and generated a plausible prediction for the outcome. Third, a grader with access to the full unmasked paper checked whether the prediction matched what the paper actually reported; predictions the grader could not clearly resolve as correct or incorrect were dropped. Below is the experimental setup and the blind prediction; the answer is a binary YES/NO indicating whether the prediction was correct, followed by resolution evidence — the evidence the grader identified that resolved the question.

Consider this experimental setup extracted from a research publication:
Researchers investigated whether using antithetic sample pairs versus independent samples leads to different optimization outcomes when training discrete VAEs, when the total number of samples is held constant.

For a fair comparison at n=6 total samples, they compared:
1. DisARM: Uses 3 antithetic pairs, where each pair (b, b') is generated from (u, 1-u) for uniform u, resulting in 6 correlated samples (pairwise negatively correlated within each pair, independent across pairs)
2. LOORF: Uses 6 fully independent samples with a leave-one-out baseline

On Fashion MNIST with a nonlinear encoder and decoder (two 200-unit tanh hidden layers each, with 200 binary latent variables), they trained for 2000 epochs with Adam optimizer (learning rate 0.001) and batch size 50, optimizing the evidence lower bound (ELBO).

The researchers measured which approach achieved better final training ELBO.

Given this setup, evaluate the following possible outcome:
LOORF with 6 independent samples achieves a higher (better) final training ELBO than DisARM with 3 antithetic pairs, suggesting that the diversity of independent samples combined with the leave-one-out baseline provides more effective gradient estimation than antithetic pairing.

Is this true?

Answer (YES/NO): YES